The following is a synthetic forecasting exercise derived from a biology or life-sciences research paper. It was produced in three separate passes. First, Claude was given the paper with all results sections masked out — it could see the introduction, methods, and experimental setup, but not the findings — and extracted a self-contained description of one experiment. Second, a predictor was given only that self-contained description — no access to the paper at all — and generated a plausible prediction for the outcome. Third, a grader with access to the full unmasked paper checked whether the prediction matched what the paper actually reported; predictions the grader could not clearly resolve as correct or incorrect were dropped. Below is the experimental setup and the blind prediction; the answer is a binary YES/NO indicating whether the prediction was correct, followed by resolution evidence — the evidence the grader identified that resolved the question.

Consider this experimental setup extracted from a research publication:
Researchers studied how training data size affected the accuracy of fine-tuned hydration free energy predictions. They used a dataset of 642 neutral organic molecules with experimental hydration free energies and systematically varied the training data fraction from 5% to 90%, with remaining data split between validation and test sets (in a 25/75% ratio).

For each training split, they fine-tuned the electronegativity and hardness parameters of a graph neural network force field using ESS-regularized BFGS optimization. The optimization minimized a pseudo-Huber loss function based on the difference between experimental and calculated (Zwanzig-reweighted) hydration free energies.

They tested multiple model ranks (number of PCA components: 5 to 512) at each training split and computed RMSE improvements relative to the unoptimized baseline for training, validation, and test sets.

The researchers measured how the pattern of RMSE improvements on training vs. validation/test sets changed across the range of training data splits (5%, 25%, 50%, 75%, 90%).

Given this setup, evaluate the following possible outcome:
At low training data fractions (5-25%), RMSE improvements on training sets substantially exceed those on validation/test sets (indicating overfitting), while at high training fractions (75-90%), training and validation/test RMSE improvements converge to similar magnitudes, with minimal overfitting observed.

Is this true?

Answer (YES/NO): YES